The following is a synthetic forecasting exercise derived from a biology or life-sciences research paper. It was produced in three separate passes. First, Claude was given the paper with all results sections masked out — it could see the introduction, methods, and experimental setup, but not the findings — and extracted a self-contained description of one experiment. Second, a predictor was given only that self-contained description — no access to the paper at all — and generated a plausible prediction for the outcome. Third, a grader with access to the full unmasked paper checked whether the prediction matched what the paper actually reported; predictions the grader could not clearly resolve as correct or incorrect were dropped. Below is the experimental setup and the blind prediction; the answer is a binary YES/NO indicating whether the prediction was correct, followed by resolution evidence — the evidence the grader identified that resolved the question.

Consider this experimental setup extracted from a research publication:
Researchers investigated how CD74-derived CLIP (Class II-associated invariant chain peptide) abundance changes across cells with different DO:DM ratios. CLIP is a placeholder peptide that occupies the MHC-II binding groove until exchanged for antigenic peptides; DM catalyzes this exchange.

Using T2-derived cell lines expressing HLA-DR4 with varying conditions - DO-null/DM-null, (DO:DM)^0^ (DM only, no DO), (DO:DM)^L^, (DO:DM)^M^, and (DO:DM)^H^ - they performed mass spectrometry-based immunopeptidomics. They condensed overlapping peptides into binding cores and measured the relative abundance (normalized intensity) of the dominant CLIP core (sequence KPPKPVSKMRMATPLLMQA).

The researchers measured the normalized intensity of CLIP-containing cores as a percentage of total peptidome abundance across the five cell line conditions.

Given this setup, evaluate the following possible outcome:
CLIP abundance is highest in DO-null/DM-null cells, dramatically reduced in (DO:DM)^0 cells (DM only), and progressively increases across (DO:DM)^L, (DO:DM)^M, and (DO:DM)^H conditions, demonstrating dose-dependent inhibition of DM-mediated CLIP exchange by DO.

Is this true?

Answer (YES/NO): YES